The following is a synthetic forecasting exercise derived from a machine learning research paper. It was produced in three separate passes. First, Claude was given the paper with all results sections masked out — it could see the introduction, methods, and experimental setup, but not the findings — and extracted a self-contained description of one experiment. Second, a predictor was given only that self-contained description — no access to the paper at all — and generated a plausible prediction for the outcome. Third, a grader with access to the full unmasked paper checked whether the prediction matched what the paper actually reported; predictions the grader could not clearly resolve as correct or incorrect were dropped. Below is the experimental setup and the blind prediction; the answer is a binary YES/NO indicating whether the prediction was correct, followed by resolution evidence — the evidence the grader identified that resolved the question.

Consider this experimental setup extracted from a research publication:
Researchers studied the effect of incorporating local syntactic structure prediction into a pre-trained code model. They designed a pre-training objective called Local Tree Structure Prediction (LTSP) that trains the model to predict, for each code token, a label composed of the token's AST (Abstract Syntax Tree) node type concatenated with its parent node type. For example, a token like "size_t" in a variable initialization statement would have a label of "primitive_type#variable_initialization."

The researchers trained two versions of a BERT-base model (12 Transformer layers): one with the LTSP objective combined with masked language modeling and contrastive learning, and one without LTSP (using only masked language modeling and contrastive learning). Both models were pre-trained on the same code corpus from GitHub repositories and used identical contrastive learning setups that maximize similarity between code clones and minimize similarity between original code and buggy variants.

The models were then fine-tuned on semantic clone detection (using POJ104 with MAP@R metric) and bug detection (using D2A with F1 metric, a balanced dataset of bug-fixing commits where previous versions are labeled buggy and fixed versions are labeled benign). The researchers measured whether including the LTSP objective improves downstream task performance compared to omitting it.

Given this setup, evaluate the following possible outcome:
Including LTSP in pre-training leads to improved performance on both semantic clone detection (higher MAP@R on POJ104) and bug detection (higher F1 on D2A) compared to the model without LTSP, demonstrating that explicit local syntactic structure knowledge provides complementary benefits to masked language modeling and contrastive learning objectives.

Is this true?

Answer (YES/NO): YES